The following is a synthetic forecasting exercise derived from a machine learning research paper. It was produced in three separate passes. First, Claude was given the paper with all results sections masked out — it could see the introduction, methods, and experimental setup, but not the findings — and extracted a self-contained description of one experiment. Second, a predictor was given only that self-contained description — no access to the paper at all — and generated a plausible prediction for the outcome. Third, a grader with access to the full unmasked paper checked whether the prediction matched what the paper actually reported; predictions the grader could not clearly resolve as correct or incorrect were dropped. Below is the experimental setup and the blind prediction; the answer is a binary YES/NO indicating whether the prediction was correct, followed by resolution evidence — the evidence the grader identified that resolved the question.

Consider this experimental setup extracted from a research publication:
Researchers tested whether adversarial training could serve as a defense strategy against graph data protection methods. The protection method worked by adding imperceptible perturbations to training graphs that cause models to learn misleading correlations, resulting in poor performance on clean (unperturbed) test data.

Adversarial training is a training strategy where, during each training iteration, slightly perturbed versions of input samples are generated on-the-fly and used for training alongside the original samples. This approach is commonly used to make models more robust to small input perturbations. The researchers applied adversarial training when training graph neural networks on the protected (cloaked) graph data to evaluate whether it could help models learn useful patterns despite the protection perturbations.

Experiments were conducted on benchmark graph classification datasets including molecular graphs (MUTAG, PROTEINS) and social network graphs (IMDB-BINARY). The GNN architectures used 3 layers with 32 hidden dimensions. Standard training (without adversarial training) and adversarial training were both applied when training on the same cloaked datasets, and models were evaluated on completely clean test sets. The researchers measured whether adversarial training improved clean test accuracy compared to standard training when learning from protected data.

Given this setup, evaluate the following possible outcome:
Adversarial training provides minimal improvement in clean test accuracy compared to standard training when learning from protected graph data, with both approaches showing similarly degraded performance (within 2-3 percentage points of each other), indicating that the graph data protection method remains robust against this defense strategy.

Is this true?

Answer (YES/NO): NO